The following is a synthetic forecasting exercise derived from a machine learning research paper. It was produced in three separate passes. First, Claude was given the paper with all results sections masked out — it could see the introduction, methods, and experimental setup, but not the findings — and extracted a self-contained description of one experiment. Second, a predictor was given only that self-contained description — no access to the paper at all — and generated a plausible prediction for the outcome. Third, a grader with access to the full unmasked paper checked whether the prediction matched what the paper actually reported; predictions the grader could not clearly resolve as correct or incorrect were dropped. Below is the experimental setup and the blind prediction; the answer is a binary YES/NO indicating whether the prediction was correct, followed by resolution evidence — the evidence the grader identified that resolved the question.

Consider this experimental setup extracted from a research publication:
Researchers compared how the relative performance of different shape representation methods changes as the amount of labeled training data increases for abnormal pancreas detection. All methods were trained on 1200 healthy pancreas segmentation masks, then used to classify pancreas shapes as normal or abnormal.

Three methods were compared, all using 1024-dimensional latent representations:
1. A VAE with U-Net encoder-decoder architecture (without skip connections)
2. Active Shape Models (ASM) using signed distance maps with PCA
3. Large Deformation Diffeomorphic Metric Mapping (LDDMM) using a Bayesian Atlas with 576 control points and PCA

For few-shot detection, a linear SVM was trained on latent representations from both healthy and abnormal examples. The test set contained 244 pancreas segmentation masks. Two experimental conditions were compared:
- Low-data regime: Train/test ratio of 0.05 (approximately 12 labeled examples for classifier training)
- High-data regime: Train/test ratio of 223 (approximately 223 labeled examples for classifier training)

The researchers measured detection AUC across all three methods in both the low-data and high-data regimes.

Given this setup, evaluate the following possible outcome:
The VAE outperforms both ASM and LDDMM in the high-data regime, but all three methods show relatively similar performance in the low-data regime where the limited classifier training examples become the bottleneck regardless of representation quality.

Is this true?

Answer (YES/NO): NO